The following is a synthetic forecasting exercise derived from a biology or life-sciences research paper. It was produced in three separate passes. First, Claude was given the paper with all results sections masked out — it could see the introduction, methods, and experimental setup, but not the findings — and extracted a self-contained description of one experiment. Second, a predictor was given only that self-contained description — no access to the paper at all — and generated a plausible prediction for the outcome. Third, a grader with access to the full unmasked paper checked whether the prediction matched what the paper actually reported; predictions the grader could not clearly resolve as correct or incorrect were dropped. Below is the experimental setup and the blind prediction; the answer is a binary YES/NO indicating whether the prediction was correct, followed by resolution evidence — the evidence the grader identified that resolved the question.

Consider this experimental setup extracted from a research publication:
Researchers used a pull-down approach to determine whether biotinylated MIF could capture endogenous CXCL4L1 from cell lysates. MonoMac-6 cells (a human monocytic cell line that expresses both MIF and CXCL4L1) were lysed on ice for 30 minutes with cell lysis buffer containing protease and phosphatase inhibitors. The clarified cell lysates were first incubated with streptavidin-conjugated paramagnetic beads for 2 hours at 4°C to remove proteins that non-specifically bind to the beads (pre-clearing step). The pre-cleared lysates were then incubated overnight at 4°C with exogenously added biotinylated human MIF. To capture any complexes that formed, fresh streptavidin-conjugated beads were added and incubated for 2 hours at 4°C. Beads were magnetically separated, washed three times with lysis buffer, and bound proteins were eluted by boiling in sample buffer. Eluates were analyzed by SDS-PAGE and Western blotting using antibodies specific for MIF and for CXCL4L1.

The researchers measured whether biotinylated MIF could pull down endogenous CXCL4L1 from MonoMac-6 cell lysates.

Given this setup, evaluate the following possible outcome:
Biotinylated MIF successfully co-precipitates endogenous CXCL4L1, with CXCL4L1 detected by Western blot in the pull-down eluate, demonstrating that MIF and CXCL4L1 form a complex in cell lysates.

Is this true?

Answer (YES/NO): YES